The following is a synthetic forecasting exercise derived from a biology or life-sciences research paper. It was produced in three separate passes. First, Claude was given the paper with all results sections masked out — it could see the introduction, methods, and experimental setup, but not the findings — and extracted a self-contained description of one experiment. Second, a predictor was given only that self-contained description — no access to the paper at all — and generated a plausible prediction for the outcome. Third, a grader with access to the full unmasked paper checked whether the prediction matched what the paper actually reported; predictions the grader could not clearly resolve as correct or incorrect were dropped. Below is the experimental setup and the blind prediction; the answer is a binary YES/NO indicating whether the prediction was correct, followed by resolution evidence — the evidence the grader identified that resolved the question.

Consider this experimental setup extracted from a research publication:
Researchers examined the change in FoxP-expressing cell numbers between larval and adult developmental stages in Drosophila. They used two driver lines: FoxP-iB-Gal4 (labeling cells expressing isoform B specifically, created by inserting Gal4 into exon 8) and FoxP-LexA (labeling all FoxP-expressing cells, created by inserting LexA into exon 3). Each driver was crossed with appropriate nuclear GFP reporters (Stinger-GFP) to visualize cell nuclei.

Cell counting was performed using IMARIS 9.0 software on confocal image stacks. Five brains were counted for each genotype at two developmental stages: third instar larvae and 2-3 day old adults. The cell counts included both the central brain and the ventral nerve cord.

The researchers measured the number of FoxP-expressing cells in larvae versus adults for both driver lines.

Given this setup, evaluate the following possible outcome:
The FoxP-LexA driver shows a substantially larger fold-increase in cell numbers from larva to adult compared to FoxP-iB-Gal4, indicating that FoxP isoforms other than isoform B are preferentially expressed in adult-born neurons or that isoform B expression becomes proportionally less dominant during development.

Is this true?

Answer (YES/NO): NO